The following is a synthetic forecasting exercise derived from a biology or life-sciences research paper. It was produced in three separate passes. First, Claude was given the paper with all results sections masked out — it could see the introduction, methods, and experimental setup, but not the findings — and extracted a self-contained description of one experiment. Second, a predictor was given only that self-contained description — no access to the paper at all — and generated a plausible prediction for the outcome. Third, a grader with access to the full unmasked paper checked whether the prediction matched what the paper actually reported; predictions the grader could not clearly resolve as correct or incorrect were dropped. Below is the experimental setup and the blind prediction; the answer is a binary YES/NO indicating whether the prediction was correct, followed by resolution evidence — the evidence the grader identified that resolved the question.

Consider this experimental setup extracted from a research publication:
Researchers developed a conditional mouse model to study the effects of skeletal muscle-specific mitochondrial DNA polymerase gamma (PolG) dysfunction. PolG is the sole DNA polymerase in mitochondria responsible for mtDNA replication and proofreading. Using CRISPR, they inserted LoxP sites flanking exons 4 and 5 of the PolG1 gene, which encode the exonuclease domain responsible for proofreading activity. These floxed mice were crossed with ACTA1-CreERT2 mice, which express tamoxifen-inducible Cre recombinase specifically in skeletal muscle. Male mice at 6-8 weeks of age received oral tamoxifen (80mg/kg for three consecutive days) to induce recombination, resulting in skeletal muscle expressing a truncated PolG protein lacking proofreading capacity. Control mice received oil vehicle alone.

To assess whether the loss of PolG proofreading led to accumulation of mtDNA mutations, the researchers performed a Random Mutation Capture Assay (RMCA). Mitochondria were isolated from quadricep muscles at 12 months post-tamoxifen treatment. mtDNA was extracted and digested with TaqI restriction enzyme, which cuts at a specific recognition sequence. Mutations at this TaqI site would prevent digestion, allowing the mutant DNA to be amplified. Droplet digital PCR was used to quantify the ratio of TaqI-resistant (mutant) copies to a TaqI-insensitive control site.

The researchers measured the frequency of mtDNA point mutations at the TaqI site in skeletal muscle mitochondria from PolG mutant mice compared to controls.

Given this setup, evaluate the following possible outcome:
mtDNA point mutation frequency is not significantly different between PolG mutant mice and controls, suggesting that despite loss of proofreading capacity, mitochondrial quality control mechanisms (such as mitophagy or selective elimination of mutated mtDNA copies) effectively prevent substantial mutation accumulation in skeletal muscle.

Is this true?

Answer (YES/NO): YES